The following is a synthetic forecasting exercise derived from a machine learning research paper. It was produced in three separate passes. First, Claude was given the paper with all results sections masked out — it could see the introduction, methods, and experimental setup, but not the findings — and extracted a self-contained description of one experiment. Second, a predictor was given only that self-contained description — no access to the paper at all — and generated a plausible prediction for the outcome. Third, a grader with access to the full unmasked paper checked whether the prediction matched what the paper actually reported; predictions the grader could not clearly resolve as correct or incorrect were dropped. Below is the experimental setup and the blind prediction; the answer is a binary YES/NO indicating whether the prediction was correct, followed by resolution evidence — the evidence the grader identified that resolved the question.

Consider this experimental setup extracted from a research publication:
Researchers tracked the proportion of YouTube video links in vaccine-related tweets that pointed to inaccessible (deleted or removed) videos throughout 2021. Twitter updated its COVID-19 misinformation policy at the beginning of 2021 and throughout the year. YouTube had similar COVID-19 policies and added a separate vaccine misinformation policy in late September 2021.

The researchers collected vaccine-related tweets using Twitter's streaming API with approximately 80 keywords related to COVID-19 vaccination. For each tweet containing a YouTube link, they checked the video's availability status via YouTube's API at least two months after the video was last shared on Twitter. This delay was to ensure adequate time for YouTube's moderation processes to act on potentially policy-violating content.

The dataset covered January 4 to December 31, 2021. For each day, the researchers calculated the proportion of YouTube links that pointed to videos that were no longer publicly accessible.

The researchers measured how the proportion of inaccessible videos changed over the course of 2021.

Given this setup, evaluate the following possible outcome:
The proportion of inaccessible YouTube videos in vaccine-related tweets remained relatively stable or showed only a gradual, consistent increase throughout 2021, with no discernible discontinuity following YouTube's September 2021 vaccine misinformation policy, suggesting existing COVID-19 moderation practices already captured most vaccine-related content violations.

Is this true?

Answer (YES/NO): NO